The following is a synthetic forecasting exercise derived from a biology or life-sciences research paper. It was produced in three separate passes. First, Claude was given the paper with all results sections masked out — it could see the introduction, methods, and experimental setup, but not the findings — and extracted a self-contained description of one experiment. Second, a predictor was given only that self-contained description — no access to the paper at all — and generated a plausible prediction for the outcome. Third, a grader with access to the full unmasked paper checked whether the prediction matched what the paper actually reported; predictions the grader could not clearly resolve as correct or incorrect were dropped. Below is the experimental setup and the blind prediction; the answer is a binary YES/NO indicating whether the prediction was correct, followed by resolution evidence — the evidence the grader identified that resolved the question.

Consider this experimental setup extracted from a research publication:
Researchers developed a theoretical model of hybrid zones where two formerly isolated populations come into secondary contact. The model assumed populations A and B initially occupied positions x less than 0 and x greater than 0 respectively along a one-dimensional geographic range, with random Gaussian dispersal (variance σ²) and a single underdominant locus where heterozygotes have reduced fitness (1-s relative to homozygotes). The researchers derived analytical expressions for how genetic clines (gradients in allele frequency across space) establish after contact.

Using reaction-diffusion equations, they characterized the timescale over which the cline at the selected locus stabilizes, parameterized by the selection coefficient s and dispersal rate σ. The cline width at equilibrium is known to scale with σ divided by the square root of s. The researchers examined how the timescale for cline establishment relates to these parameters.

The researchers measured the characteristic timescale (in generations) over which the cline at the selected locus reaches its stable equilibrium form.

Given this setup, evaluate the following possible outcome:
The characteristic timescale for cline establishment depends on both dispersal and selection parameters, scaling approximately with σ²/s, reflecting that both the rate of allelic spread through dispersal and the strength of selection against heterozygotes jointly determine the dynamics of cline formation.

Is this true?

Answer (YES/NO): NO